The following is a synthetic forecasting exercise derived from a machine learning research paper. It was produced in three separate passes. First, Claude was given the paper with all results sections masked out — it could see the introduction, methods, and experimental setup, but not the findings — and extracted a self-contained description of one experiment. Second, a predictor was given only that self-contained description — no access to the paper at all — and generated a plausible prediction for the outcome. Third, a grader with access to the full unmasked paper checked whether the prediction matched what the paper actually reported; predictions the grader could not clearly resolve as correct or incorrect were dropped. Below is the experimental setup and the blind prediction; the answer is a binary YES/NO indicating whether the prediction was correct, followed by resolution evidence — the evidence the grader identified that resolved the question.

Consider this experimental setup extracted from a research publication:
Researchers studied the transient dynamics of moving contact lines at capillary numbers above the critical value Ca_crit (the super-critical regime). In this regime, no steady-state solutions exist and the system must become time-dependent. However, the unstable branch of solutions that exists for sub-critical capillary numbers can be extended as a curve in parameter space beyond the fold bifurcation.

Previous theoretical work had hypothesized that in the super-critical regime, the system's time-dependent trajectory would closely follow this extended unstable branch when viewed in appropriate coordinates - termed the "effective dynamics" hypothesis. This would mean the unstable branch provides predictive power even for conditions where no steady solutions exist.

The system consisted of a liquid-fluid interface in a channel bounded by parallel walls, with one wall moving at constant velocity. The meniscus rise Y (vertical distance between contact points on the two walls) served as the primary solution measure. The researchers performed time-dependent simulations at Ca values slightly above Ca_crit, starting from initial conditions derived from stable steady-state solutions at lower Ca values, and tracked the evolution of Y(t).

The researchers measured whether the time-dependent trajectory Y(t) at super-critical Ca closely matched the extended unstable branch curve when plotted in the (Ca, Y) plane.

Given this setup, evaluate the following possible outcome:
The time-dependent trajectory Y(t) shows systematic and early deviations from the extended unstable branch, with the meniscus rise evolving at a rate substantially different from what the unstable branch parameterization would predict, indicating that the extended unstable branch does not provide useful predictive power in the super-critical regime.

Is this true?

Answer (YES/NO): NO